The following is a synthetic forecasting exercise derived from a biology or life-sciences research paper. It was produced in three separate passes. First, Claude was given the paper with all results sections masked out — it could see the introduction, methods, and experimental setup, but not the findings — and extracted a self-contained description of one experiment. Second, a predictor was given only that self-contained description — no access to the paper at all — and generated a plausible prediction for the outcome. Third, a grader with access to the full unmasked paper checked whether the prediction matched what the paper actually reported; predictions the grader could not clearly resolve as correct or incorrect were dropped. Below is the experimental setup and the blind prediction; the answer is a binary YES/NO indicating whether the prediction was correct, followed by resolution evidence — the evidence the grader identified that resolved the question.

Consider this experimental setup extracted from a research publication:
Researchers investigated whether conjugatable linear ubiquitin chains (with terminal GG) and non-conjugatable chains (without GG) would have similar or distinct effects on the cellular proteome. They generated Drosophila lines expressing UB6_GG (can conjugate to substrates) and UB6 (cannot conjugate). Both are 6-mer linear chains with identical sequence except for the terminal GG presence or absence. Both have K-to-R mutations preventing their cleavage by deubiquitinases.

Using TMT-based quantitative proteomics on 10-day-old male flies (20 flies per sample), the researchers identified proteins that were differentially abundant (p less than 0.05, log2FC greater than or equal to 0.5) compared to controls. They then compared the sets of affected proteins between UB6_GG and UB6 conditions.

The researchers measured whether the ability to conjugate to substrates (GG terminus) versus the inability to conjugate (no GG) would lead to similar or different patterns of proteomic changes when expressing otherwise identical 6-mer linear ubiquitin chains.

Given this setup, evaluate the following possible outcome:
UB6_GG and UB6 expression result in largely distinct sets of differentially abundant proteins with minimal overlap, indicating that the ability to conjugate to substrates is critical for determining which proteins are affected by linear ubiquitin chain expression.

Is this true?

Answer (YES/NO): YES